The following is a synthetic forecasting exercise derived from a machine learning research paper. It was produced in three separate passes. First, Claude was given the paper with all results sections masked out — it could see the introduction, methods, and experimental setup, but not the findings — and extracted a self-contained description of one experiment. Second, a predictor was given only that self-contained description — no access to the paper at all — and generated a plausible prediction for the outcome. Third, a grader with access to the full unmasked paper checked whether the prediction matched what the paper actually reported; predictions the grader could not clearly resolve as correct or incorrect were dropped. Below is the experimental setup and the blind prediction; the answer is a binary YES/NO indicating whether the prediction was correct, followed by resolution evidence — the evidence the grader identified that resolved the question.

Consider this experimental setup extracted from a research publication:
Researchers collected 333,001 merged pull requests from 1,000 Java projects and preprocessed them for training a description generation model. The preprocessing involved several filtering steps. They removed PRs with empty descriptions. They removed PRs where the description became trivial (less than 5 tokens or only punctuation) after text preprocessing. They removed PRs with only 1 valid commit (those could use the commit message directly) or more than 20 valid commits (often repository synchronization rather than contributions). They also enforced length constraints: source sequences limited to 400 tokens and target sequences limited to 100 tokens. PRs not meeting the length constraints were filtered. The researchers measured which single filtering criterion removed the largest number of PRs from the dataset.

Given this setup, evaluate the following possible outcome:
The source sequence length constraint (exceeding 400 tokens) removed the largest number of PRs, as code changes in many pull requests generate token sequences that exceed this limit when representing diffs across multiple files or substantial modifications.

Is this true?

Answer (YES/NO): NO